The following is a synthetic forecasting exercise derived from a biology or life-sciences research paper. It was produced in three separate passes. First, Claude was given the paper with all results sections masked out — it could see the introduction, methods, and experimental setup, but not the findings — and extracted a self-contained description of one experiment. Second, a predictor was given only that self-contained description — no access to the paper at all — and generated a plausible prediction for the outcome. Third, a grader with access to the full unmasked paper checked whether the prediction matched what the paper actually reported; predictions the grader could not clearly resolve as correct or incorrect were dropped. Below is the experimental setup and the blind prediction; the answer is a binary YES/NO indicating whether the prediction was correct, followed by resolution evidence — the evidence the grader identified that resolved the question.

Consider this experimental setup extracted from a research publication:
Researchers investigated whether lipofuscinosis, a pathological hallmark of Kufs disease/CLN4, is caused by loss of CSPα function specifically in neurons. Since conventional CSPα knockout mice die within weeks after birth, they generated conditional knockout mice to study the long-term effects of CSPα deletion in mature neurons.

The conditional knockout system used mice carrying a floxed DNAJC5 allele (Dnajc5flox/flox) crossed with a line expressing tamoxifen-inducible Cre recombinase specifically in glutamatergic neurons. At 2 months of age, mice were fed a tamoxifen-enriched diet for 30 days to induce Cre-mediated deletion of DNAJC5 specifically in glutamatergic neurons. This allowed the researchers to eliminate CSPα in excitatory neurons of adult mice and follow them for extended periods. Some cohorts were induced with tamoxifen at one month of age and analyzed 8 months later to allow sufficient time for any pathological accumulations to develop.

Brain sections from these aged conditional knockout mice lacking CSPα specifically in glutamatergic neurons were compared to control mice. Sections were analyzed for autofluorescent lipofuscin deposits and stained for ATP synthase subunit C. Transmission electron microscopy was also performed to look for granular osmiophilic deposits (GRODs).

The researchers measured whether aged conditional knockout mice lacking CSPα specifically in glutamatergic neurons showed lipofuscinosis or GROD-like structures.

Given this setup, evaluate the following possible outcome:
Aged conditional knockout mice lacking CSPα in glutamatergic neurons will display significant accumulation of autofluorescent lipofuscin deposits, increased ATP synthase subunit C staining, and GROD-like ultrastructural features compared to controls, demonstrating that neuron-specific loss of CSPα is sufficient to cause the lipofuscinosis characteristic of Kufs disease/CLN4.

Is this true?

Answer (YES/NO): NO